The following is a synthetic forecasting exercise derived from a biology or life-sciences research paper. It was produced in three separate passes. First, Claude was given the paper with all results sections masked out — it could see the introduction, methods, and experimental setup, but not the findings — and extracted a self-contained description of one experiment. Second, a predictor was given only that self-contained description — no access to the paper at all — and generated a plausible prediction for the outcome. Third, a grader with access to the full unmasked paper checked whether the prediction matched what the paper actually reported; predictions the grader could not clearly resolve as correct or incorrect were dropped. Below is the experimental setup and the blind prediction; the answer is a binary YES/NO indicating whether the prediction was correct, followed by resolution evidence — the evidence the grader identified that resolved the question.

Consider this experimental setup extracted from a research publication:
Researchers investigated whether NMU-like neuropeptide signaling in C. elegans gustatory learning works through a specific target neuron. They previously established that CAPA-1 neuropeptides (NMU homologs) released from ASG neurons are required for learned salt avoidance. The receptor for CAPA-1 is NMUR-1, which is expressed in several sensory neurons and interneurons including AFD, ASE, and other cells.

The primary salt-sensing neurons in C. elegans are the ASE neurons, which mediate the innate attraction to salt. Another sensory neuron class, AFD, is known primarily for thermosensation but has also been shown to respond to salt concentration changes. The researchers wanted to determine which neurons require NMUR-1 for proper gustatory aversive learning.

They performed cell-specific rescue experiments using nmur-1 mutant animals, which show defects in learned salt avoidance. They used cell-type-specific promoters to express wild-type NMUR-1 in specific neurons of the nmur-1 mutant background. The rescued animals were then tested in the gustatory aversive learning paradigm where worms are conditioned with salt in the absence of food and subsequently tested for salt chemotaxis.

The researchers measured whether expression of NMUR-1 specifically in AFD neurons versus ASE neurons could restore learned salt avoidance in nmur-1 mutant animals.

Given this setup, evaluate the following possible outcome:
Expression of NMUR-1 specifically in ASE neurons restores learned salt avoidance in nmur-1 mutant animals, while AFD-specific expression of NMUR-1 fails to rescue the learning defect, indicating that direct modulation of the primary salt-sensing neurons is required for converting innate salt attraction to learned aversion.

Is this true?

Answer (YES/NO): NO